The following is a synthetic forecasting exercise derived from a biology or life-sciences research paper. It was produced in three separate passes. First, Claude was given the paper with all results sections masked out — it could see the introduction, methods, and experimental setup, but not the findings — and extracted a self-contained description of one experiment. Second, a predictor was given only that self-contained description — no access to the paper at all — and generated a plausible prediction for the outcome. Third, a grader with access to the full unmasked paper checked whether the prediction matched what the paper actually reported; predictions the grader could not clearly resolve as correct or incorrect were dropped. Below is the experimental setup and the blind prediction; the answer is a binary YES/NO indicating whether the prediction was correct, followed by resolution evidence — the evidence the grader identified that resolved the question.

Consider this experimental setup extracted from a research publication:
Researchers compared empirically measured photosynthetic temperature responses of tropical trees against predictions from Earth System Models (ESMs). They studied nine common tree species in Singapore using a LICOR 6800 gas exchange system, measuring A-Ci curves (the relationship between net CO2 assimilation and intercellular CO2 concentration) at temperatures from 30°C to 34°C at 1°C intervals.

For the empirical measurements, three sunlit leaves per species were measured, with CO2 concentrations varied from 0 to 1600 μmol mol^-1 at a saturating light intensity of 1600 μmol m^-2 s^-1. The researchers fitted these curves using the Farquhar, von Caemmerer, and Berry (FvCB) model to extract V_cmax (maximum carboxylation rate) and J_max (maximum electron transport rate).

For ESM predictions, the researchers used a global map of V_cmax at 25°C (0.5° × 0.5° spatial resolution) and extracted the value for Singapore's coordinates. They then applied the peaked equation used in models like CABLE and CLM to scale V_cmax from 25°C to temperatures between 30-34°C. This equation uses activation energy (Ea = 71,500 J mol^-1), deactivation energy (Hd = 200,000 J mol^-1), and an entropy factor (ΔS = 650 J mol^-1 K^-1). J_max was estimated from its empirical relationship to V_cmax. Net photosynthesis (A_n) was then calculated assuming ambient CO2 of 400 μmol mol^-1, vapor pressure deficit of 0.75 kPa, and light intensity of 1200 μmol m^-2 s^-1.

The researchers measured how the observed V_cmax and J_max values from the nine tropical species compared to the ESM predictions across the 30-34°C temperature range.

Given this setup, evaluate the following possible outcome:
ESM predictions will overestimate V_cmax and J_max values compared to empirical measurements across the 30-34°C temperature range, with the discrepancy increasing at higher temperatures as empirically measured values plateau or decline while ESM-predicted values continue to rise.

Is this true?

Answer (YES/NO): NO